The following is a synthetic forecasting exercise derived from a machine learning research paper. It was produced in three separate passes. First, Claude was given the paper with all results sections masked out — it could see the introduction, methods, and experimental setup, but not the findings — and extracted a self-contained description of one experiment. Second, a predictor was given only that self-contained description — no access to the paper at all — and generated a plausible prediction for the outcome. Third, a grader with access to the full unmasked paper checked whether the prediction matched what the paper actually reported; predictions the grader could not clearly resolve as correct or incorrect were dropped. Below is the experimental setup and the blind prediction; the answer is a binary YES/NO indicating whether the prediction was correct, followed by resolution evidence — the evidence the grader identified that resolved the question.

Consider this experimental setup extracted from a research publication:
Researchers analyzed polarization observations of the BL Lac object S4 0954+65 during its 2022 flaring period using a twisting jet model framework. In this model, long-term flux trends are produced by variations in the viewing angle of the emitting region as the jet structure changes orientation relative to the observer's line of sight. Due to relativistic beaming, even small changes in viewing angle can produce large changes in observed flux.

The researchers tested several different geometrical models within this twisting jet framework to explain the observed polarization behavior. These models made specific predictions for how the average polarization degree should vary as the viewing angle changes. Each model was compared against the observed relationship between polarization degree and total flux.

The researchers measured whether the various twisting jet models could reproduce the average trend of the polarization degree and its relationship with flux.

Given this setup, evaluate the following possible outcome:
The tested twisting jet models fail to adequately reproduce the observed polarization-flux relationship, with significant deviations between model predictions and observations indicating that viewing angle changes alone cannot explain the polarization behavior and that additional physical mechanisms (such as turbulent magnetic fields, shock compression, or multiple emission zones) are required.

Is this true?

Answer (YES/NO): NO